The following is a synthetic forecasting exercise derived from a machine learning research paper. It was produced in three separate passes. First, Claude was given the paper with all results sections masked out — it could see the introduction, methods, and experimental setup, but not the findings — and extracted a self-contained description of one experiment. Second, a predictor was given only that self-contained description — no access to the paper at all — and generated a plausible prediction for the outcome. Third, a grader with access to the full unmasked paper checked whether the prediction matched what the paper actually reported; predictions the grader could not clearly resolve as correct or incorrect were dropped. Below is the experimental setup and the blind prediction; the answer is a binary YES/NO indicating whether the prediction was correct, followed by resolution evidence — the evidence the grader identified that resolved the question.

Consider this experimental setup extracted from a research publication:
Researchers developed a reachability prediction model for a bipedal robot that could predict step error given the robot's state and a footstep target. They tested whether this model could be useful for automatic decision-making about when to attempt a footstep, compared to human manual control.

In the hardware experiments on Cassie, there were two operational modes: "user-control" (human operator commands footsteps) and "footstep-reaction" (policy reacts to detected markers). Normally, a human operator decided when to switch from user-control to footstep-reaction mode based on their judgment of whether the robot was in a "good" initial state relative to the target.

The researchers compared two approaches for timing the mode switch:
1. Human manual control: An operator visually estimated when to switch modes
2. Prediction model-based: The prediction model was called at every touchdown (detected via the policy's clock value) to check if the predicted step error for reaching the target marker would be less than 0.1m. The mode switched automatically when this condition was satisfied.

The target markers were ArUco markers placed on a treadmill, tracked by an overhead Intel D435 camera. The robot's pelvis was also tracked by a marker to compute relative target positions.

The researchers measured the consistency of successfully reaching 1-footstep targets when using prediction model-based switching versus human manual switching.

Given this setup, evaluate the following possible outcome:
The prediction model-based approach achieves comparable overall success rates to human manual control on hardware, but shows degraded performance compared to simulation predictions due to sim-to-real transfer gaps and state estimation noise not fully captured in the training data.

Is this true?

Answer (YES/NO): NO